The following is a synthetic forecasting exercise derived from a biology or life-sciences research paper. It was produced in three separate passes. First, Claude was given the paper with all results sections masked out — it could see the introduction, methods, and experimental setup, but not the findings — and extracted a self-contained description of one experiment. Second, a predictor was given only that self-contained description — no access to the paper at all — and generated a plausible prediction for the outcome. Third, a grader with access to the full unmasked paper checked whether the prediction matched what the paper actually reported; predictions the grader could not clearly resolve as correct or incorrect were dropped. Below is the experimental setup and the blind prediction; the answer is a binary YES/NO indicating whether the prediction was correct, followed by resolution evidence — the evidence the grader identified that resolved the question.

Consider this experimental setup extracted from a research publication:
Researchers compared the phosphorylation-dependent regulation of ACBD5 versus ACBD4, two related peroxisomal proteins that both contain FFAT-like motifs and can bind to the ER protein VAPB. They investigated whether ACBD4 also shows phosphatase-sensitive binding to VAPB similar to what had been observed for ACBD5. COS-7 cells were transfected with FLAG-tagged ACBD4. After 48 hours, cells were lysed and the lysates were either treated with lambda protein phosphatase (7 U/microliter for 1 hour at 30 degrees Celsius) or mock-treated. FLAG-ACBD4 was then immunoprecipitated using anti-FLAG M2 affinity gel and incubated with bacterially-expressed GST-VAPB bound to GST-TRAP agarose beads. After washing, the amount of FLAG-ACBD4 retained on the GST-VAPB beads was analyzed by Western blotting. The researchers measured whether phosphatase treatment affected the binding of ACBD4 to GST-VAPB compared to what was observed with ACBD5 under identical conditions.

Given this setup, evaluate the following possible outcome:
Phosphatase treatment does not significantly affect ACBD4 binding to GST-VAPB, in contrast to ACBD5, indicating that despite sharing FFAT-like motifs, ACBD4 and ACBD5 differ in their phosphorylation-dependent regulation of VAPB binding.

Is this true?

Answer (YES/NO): YES